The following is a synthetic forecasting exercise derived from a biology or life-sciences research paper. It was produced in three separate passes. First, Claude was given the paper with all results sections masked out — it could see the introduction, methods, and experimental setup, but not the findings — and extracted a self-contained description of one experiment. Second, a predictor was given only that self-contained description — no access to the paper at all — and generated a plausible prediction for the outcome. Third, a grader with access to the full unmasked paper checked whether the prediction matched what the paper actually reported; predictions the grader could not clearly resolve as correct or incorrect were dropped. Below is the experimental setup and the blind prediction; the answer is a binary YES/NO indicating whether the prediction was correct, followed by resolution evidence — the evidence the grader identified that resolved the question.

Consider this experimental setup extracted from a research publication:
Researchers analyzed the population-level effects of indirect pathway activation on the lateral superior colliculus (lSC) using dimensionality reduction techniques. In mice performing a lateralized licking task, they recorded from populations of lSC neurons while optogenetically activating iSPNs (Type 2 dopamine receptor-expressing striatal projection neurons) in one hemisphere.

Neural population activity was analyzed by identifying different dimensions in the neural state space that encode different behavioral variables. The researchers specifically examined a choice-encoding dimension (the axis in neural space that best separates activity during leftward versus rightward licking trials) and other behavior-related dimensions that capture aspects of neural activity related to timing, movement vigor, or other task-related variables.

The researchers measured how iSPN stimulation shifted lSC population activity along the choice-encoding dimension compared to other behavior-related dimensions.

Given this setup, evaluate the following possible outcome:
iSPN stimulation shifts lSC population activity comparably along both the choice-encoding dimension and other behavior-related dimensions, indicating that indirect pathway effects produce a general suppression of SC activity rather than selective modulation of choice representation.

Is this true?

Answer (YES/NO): NO